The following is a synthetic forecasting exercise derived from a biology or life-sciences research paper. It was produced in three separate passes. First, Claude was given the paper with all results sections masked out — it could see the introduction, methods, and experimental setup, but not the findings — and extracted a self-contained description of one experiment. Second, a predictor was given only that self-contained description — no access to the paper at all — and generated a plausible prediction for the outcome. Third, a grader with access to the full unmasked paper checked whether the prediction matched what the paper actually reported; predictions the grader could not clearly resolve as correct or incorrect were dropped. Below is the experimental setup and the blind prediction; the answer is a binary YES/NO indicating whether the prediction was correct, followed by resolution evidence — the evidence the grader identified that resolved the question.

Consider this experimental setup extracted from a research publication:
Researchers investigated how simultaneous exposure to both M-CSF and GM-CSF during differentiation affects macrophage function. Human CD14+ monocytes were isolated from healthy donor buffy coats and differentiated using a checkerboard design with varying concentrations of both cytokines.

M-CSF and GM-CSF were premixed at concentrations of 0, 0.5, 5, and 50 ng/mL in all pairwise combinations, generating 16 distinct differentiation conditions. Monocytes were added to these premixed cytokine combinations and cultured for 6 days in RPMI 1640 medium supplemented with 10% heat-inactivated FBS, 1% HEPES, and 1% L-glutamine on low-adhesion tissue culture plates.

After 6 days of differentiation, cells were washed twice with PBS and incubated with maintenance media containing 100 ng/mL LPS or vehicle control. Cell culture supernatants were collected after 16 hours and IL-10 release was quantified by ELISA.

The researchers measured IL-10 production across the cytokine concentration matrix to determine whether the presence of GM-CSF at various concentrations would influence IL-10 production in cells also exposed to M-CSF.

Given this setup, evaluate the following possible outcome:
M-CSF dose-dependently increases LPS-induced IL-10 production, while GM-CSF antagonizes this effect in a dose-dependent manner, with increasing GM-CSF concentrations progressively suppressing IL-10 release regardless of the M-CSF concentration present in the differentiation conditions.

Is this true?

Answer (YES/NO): NO